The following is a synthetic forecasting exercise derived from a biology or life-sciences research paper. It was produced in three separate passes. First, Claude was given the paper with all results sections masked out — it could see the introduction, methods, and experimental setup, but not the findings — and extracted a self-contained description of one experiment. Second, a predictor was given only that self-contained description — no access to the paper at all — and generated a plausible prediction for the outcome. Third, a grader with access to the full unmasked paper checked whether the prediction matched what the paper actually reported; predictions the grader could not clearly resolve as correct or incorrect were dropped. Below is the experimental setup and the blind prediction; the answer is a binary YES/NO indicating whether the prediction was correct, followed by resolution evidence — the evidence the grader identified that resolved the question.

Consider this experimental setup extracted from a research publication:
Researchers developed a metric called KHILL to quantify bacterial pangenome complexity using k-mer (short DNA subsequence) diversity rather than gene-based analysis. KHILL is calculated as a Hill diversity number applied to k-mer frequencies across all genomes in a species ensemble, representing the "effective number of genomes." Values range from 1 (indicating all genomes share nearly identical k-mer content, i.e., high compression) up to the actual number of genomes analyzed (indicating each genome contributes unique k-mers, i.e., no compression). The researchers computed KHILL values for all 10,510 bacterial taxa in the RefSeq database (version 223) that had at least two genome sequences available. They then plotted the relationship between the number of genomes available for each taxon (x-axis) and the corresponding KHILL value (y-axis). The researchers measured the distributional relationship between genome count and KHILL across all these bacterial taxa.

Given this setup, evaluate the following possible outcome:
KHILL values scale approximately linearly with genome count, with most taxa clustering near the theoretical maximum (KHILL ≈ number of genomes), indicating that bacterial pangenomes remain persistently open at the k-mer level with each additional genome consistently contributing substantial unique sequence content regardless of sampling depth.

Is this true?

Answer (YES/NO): NO